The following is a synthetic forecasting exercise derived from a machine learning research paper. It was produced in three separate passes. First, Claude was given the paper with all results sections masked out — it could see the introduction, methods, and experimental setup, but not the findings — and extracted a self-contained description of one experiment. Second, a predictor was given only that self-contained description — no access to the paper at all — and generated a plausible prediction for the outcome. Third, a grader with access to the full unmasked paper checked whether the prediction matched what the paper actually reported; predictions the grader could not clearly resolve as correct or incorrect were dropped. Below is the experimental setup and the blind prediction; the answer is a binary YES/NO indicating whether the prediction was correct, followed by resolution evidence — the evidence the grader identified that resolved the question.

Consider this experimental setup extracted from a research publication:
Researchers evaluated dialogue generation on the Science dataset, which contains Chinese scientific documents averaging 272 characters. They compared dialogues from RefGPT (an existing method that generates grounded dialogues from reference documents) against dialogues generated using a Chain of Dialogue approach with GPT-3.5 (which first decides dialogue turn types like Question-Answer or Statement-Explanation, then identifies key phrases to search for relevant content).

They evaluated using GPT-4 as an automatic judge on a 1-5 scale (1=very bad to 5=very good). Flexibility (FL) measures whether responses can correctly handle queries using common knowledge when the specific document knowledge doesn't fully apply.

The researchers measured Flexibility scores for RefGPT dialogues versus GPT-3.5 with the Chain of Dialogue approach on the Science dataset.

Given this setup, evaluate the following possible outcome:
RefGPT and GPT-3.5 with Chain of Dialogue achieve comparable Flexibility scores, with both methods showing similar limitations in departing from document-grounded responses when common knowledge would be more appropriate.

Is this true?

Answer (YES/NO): YES